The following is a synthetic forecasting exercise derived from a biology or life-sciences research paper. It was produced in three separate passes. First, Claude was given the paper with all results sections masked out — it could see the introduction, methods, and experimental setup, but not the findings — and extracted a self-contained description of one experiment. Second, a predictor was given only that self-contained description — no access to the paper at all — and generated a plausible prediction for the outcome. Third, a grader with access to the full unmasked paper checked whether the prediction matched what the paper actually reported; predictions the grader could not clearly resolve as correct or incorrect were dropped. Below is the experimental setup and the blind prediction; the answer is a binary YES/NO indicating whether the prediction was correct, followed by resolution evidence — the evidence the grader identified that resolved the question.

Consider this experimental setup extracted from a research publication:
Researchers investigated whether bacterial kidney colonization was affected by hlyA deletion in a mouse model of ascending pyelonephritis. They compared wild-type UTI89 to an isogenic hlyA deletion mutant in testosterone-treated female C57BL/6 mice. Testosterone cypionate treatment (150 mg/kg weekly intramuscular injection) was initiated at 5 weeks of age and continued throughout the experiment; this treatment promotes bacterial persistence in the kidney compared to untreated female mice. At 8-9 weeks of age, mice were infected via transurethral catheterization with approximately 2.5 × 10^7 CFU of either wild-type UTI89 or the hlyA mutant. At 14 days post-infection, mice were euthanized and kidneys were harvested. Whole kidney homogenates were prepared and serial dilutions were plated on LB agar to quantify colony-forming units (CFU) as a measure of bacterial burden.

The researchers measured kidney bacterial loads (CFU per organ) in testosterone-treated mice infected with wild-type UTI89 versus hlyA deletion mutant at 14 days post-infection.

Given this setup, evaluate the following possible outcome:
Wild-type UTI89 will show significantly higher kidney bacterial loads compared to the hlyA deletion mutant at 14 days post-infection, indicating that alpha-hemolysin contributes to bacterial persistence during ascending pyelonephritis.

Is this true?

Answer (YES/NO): NO